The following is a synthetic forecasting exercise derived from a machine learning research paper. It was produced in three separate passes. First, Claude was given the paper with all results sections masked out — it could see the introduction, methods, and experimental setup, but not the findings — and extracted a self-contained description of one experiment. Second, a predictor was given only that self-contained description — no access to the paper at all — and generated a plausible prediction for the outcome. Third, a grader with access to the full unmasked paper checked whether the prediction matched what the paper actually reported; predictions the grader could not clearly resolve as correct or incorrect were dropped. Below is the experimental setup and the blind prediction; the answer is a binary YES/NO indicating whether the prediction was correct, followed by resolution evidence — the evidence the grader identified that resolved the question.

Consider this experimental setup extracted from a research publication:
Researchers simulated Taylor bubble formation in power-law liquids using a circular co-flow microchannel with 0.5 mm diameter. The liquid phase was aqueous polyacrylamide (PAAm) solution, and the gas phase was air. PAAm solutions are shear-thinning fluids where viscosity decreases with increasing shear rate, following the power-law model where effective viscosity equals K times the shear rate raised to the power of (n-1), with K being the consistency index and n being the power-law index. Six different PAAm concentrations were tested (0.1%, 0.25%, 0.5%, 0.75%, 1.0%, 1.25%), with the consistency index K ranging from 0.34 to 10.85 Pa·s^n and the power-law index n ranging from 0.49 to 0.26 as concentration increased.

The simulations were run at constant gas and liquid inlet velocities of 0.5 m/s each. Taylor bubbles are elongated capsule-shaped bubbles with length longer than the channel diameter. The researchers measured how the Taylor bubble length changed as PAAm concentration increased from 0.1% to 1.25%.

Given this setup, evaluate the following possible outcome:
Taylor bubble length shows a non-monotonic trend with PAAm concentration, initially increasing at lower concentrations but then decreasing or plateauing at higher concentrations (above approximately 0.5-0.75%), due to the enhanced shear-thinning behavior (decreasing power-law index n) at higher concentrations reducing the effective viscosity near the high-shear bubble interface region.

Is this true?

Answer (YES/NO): NO